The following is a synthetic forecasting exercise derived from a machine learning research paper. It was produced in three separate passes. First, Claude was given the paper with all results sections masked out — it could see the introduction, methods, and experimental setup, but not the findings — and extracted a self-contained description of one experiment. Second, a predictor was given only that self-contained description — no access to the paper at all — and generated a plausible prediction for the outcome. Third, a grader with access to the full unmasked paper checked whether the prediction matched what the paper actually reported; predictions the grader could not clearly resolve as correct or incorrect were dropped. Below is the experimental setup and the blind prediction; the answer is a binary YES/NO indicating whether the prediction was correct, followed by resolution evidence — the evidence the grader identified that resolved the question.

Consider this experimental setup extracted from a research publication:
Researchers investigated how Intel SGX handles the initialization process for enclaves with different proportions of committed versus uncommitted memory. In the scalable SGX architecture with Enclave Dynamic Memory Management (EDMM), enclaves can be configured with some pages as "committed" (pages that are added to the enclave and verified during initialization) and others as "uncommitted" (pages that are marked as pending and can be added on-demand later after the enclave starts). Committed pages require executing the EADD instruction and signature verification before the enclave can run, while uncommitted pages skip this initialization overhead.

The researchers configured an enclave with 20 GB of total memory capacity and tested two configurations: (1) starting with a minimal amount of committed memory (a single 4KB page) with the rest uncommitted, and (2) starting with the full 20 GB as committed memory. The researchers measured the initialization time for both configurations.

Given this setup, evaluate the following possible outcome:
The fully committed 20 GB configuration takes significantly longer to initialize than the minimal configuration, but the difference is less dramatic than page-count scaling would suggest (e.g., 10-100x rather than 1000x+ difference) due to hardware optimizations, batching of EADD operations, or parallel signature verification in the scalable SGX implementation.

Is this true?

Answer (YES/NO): NO